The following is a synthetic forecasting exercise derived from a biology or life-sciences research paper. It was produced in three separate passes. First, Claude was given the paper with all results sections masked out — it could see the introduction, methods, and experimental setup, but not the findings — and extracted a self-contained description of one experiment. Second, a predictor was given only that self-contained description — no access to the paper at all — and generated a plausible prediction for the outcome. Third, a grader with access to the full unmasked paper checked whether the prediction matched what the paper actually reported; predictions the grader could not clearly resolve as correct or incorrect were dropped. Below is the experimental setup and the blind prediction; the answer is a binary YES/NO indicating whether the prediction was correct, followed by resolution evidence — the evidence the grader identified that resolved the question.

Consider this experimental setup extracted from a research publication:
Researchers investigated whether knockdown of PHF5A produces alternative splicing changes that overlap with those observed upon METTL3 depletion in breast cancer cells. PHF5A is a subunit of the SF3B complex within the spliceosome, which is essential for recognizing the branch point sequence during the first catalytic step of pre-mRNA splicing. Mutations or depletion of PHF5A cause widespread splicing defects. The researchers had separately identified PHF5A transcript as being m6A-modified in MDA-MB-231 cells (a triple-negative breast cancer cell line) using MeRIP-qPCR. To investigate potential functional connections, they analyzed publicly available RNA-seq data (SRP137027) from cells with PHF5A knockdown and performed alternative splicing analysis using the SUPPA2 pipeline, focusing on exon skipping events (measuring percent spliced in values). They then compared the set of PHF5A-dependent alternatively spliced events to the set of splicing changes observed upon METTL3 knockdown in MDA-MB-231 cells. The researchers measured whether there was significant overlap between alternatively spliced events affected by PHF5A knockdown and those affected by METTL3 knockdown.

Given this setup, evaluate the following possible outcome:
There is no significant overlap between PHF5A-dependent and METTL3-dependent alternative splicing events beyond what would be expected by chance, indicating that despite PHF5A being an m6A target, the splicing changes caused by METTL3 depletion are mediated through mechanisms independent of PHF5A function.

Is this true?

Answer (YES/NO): NO